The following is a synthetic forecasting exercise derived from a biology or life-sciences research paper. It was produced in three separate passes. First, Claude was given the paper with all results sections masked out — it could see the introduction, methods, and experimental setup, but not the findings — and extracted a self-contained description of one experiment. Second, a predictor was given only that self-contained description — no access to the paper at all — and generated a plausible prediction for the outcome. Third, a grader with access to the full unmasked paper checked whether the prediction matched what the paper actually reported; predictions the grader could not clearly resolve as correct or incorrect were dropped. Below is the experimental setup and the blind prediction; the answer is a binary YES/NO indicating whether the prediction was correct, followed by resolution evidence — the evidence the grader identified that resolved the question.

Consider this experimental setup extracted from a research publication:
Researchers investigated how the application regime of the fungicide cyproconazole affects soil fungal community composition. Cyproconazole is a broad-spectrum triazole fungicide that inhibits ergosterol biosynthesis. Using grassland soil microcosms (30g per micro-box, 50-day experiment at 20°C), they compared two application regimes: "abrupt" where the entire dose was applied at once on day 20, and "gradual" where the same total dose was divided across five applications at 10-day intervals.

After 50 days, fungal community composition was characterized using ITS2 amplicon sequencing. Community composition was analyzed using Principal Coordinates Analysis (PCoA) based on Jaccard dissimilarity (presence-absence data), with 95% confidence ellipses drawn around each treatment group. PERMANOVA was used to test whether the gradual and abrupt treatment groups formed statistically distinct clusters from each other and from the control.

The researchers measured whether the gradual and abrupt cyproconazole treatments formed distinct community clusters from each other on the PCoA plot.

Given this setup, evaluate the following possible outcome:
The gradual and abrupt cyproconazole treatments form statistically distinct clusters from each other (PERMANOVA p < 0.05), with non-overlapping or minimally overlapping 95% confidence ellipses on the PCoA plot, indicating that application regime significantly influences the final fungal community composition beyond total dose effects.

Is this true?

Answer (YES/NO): YES